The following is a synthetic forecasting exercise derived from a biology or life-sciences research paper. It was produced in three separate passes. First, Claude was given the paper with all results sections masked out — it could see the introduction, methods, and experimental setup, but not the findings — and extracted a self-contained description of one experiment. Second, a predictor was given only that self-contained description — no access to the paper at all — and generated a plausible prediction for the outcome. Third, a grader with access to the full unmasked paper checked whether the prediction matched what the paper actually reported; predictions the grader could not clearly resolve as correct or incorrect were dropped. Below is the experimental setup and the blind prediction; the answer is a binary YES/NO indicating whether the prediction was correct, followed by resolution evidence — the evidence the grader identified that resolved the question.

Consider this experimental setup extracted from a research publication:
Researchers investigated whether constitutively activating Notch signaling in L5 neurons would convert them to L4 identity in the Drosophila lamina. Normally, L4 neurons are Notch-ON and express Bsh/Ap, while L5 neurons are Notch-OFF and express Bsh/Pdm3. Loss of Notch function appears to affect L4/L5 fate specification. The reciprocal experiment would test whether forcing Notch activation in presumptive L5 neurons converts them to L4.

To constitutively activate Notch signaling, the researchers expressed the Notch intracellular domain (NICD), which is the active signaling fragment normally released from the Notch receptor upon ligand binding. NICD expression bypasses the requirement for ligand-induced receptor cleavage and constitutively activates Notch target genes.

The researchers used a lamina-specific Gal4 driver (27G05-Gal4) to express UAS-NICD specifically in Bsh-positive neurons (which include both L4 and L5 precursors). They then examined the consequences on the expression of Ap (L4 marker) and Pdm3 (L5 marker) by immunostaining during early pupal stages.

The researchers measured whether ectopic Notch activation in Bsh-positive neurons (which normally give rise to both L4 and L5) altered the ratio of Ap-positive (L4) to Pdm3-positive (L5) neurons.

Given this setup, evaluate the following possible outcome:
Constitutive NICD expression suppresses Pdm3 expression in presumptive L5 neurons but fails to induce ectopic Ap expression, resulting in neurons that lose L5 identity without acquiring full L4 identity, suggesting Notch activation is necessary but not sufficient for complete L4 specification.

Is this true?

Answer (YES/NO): NO